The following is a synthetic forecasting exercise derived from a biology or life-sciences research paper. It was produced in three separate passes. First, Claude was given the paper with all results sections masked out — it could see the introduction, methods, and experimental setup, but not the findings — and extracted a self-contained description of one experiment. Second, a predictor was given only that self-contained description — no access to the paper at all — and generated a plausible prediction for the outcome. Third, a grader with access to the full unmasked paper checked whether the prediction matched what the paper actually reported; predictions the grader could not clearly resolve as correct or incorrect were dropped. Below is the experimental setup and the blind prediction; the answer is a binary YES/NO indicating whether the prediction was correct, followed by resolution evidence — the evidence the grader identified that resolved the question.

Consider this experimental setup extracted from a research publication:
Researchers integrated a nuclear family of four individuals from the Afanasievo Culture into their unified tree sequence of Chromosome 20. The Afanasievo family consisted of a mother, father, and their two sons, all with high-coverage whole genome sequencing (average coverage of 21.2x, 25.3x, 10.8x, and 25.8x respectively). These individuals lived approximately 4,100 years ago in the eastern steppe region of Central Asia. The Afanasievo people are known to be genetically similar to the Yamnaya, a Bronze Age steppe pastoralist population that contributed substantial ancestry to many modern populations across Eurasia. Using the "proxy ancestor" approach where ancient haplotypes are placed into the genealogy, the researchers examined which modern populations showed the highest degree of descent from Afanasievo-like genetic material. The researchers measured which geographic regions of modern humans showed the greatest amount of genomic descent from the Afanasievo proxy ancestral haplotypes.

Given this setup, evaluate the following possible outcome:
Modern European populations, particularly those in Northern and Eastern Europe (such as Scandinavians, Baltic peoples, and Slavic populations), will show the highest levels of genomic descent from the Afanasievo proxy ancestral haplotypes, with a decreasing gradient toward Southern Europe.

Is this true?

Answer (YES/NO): NO